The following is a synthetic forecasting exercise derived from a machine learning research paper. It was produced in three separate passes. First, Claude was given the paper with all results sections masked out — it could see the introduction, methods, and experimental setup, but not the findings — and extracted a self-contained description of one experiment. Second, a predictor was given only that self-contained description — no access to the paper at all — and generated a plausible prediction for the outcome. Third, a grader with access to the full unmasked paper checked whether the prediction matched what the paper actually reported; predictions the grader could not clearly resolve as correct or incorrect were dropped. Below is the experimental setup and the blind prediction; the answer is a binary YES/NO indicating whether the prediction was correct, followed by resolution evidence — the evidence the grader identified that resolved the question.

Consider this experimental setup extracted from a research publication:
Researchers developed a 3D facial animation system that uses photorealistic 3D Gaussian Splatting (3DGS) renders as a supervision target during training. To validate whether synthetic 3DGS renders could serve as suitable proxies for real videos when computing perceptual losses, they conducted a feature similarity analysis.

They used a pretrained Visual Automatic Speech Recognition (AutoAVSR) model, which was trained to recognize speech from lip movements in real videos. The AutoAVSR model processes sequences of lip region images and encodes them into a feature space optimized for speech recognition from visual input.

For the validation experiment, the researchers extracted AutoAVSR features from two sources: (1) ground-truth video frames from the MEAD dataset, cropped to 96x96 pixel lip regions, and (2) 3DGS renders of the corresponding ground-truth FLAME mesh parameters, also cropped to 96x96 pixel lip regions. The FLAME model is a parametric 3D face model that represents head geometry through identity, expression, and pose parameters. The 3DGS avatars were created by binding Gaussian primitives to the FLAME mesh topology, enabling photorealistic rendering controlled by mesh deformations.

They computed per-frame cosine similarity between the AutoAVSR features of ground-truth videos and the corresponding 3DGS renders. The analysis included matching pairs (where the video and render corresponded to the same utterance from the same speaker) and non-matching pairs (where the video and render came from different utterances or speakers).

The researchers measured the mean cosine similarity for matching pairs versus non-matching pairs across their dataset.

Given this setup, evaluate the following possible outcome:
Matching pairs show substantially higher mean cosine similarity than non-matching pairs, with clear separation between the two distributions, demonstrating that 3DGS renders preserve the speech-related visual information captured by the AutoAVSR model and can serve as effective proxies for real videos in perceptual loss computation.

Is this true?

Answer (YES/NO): YES